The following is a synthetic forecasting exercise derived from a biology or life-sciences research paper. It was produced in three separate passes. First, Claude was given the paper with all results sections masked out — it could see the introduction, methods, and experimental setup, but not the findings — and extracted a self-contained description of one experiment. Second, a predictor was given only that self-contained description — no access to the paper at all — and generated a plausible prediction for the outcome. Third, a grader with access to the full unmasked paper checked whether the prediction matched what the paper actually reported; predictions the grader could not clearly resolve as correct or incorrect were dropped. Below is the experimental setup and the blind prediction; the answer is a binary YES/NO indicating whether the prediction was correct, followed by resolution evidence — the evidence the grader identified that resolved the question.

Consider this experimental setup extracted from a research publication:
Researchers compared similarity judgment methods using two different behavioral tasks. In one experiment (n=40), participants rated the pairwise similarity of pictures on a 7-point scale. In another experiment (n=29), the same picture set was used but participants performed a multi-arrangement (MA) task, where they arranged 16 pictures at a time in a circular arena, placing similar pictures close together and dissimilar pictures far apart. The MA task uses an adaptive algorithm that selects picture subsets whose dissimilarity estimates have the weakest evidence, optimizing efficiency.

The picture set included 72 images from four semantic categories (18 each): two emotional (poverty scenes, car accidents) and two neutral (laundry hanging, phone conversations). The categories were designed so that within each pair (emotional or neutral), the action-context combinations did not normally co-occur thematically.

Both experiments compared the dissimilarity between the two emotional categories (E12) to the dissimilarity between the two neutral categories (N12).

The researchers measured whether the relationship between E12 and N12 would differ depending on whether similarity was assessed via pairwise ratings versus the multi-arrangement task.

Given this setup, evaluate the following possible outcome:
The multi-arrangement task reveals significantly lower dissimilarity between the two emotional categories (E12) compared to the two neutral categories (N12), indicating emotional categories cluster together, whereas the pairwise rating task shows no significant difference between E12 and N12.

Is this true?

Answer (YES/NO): NO